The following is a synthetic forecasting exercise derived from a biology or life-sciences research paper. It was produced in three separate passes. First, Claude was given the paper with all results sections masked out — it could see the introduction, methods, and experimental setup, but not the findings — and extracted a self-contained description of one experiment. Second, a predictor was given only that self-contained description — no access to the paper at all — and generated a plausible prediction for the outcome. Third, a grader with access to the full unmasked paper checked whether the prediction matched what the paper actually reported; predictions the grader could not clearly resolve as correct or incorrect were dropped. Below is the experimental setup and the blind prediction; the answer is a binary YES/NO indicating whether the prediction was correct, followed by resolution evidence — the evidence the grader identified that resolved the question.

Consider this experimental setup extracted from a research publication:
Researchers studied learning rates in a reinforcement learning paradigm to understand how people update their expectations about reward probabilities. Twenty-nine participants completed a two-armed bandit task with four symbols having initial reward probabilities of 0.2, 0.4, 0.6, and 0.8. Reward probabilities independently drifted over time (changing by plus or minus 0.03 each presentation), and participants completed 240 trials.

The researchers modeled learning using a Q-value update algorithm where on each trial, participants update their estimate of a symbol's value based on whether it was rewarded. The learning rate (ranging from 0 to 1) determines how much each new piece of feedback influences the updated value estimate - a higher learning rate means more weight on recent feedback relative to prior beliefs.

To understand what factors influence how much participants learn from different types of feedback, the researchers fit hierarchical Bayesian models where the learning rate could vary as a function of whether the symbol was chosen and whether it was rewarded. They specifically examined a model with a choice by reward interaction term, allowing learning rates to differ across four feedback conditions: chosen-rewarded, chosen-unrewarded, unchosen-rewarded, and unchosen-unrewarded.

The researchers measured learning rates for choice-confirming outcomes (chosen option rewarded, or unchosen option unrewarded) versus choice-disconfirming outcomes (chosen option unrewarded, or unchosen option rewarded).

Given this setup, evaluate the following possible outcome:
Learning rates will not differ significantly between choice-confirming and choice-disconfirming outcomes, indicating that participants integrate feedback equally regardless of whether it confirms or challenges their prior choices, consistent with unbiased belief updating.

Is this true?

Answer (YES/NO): NO